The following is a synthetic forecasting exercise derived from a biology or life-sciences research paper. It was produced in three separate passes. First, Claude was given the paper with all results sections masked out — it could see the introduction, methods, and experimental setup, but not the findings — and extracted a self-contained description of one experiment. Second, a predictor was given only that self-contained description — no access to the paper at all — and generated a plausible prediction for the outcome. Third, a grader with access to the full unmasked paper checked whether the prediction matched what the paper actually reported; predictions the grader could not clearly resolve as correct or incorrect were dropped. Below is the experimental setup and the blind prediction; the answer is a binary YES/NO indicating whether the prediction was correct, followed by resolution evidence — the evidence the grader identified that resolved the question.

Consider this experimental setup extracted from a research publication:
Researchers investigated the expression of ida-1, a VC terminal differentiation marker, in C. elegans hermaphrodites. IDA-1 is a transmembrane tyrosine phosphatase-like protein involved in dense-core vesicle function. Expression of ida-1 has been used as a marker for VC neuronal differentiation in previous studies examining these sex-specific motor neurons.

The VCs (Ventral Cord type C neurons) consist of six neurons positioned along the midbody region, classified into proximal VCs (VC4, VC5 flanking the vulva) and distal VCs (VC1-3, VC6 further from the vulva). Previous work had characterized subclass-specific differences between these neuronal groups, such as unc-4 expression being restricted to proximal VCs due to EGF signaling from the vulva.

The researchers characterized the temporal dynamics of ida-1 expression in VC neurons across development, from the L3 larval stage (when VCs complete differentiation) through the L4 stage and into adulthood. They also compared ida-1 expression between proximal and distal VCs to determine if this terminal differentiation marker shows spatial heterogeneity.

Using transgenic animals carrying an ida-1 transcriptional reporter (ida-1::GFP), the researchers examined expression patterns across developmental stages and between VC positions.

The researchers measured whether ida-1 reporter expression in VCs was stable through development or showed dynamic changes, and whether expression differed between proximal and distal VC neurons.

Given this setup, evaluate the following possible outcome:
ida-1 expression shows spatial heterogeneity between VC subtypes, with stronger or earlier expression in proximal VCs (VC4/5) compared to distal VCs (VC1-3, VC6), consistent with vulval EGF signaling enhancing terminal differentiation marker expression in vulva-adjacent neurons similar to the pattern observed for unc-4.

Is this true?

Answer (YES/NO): NO